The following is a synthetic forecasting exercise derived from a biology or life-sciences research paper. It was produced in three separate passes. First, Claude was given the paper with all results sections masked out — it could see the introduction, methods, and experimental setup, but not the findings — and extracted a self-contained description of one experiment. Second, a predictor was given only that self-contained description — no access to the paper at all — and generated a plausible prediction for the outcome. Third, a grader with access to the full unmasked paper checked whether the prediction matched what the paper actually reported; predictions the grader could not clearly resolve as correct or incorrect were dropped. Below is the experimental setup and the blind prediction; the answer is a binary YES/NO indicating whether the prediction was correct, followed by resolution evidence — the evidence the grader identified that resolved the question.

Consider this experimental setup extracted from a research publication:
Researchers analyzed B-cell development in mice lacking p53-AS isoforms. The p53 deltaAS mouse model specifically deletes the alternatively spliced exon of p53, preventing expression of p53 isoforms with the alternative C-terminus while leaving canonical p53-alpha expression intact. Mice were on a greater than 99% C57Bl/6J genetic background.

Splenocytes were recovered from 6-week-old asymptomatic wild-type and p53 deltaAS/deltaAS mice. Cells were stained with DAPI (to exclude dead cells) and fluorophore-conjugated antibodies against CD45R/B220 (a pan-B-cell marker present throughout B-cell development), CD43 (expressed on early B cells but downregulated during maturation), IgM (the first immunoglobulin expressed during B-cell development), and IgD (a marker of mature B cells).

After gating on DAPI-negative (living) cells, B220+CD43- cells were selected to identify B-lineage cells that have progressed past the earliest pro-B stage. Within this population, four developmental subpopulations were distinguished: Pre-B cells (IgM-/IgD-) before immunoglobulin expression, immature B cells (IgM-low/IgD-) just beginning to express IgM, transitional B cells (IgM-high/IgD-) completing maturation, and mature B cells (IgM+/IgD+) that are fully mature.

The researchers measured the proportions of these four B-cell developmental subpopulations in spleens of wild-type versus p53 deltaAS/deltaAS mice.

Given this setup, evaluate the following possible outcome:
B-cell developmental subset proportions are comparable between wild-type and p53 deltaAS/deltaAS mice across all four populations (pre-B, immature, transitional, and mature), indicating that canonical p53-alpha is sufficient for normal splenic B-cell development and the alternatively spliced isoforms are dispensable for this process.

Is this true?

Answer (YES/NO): YES